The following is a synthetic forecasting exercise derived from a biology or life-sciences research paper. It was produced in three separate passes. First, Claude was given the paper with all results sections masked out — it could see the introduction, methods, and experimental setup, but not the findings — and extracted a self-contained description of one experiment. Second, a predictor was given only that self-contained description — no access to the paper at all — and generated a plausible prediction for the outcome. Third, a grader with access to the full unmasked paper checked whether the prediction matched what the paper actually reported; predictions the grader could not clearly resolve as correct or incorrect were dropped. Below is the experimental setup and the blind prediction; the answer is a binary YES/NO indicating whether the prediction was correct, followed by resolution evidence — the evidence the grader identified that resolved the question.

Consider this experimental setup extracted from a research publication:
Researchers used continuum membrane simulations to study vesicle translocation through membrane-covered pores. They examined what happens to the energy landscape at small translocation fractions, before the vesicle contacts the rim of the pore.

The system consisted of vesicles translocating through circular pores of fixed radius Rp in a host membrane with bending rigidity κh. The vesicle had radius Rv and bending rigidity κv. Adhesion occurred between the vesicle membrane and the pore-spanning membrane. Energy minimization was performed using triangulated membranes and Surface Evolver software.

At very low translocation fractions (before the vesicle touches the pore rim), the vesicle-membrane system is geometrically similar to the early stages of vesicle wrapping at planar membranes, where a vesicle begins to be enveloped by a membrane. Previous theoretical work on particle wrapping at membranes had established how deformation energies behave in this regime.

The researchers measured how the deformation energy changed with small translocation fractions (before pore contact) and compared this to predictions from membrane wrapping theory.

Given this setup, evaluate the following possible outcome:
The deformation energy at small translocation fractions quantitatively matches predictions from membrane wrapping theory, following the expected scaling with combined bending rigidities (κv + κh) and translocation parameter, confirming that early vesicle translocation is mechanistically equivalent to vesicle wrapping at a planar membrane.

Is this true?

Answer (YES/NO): YES